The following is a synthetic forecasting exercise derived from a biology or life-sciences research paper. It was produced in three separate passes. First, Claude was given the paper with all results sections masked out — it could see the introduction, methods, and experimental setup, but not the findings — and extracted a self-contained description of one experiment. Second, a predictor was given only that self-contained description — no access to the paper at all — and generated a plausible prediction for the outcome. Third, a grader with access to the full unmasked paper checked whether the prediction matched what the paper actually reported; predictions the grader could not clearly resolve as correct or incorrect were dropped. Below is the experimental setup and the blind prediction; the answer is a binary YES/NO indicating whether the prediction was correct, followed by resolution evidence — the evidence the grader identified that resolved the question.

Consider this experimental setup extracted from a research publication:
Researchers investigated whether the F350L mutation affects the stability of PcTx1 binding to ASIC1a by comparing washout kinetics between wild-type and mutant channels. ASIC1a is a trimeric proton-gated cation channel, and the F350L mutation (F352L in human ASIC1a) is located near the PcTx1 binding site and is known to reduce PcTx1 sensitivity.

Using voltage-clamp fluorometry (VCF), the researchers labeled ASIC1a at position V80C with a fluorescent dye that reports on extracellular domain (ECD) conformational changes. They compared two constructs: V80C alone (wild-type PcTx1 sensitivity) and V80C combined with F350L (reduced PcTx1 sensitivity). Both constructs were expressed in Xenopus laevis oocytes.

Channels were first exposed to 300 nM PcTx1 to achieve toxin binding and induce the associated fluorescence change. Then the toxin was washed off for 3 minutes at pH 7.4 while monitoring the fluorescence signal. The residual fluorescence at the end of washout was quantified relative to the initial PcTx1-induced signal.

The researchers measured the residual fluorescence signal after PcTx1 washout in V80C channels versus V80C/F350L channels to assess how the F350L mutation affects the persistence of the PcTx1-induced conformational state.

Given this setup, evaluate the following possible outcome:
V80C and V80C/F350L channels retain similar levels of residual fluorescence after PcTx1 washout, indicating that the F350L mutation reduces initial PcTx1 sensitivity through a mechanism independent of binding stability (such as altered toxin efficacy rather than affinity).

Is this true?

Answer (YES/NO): NO